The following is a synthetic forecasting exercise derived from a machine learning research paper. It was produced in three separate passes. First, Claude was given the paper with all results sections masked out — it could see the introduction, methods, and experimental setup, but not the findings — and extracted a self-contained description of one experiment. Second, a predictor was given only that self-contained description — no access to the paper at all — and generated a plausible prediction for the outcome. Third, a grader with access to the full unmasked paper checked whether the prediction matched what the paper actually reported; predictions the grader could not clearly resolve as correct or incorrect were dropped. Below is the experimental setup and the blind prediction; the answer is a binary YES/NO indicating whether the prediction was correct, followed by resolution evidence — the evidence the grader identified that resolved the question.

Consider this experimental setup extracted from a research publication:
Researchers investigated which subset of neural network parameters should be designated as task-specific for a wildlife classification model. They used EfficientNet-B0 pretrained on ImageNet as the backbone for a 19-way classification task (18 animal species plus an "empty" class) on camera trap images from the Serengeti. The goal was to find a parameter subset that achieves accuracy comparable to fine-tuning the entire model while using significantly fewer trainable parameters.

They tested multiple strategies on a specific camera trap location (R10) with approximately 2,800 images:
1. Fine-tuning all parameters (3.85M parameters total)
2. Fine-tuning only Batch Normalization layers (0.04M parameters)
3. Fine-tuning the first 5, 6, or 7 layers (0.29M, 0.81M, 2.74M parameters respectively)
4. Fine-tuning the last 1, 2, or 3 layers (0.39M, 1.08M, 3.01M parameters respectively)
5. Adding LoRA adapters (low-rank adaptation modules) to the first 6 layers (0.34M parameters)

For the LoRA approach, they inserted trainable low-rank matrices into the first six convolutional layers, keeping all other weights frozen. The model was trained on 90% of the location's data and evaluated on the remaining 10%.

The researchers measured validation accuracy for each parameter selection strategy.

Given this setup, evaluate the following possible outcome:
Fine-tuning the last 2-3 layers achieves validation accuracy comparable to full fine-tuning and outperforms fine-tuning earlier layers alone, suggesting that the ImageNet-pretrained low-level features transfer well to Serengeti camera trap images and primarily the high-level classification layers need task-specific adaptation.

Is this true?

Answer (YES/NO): NO